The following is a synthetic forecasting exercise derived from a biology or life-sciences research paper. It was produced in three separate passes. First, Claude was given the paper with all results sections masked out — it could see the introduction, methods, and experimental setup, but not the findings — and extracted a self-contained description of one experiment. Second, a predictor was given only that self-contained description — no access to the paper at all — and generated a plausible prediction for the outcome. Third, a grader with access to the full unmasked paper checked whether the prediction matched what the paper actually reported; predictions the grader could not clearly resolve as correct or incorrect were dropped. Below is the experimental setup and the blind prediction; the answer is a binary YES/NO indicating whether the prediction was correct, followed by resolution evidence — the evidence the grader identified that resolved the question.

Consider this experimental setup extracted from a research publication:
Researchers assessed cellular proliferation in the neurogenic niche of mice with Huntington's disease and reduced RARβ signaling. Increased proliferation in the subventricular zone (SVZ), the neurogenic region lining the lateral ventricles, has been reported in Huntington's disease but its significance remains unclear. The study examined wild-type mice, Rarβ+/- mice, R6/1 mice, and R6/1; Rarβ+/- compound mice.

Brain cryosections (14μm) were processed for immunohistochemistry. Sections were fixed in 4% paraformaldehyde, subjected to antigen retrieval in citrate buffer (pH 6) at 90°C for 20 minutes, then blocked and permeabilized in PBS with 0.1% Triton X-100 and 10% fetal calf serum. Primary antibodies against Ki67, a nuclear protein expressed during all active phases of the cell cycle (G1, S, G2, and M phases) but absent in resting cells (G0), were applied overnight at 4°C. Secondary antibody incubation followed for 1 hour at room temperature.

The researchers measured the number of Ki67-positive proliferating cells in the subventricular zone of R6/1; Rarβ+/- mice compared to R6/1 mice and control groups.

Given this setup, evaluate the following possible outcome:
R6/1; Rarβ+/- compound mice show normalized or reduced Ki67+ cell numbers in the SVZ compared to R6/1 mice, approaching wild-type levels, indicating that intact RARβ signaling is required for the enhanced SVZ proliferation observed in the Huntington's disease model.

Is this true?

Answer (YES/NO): NO